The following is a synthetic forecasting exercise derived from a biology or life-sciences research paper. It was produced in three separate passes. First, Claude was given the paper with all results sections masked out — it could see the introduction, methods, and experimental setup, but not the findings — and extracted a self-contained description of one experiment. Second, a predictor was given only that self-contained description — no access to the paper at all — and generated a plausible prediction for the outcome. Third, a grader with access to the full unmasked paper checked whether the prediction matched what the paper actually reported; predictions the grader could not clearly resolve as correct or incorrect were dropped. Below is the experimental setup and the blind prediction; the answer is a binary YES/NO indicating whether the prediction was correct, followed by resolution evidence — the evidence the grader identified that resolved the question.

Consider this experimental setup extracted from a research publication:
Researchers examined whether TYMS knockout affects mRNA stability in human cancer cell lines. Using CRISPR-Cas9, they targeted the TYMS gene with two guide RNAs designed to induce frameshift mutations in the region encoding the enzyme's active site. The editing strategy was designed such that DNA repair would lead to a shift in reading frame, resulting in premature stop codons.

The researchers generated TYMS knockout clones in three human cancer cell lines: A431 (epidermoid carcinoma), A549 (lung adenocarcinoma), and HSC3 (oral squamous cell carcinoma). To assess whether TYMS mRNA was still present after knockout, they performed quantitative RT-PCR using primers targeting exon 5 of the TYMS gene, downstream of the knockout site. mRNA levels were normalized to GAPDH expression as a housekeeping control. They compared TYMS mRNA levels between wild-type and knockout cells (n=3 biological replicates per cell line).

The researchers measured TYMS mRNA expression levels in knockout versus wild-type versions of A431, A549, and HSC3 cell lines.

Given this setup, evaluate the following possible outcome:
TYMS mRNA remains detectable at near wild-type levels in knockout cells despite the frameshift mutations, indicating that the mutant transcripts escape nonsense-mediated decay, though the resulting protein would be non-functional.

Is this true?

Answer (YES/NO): NO